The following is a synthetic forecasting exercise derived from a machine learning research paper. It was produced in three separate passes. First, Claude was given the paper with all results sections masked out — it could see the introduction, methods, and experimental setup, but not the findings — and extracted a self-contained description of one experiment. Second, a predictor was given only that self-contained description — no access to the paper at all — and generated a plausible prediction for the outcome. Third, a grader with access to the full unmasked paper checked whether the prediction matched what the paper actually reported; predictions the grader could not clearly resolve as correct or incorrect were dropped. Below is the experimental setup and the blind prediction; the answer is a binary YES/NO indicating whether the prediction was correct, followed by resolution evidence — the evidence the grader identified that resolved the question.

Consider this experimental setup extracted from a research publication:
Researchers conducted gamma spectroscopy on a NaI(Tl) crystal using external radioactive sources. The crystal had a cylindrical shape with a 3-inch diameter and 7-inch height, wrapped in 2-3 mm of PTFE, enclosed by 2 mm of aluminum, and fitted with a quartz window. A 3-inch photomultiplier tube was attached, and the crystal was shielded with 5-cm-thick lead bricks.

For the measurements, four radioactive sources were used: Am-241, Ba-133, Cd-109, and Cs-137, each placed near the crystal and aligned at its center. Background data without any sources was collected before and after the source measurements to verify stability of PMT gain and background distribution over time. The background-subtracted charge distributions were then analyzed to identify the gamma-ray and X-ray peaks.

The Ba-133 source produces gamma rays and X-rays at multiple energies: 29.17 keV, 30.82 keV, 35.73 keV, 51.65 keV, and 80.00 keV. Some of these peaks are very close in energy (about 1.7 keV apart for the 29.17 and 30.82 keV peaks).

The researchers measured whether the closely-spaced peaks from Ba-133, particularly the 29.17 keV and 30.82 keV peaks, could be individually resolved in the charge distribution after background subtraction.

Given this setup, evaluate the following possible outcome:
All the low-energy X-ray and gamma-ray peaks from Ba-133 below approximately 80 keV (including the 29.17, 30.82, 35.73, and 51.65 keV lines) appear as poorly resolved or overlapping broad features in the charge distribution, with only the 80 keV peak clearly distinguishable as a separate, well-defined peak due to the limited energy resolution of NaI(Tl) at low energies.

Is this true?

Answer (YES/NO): NO